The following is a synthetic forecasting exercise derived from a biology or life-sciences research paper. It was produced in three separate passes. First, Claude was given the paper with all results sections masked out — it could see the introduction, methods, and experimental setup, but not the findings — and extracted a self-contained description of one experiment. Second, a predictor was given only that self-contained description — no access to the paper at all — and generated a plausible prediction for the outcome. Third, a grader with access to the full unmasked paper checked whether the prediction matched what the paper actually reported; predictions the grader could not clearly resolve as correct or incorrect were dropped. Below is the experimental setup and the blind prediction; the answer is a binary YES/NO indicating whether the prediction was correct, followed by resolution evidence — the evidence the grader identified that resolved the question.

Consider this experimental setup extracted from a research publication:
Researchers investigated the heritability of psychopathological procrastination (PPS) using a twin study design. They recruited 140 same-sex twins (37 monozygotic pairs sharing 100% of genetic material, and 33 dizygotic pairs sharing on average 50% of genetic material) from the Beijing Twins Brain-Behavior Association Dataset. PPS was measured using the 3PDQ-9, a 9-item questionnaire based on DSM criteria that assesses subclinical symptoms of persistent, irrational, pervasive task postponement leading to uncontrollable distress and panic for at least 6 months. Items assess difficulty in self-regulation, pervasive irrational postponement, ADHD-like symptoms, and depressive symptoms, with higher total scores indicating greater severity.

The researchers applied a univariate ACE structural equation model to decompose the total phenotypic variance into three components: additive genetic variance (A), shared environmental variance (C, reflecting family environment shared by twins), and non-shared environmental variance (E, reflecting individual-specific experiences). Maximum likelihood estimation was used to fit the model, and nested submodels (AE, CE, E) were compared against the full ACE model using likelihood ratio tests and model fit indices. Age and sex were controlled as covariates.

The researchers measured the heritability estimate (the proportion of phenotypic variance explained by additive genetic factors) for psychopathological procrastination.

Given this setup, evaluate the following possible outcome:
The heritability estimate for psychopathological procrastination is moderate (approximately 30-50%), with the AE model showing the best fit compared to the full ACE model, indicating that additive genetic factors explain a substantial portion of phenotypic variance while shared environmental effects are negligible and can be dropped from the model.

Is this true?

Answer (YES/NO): YES